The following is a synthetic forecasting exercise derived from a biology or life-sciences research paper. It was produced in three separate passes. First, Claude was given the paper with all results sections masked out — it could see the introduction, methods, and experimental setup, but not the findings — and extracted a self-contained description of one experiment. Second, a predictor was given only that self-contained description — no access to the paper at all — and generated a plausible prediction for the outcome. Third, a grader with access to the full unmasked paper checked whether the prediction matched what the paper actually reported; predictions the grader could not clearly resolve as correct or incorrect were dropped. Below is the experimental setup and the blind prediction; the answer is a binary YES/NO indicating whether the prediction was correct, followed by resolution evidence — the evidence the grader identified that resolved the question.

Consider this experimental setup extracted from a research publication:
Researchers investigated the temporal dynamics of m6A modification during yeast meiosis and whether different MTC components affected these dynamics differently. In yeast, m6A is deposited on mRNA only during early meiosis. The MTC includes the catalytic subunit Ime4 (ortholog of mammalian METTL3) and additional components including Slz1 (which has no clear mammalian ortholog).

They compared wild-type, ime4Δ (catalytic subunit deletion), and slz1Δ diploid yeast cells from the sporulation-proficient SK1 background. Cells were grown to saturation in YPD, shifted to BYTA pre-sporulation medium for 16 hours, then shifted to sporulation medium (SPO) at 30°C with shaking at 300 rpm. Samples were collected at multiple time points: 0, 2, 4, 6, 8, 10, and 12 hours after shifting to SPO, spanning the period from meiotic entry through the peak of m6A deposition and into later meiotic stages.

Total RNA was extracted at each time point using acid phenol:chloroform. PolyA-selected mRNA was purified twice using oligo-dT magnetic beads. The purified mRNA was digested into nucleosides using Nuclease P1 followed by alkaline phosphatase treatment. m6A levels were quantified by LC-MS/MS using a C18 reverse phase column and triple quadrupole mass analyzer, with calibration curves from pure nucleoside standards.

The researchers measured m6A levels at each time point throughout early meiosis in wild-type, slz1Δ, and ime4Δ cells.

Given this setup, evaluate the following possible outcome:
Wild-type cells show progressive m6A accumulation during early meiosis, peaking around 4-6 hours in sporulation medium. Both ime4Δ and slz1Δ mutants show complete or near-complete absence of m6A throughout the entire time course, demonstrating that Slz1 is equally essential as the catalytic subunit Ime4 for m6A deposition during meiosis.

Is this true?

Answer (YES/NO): YES